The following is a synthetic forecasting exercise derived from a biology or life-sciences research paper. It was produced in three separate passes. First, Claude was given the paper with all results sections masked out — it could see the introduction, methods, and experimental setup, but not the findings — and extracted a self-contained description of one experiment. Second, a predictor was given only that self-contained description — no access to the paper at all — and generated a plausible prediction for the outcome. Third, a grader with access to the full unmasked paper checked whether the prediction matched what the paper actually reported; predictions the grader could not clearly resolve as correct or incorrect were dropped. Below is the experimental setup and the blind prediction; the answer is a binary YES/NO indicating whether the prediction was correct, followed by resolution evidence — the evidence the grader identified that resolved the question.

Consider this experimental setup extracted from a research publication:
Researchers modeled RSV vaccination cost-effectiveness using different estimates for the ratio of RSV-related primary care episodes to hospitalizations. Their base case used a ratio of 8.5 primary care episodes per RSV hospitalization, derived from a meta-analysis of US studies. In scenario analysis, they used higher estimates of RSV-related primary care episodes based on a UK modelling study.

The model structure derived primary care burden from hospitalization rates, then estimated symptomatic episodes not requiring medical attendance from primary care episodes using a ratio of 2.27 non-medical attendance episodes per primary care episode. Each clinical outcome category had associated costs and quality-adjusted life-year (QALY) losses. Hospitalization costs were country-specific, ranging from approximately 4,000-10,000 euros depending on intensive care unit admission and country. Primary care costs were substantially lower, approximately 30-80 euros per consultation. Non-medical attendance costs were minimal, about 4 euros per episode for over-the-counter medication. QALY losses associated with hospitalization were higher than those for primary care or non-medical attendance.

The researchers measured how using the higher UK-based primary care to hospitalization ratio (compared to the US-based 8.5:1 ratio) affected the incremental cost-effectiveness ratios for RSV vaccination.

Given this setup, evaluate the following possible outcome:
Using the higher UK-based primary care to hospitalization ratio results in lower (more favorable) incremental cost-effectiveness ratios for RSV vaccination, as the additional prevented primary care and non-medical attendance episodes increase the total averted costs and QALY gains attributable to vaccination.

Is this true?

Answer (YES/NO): YES